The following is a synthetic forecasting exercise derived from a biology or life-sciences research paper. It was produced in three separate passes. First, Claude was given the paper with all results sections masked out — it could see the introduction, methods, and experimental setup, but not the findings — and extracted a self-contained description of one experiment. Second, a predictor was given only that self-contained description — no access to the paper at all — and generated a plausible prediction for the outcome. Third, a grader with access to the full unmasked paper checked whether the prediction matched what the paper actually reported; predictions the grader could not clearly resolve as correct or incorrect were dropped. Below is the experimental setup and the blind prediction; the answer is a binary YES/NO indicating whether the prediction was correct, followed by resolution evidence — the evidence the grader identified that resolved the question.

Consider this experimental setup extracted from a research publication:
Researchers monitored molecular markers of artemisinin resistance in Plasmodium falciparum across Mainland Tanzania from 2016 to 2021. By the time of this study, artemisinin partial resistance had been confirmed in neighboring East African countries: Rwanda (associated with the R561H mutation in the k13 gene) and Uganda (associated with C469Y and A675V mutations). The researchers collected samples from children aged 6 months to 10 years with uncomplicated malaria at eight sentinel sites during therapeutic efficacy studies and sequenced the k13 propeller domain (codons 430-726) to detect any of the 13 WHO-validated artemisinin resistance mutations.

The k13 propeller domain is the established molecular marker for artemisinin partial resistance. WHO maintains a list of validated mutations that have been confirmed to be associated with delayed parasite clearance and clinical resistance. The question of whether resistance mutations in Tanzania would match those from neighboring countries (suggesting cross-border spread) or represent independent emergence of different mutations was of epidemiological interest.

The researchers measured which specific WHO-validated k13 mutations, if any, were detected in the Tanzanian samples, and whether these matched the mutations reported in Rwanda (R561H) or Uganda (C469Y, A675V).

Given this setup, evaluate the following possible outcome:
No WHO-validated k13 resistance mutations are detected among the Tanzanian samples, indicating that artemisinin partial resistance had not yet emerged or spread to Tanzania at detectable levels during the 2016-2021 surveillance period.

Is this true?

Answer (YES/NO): NO